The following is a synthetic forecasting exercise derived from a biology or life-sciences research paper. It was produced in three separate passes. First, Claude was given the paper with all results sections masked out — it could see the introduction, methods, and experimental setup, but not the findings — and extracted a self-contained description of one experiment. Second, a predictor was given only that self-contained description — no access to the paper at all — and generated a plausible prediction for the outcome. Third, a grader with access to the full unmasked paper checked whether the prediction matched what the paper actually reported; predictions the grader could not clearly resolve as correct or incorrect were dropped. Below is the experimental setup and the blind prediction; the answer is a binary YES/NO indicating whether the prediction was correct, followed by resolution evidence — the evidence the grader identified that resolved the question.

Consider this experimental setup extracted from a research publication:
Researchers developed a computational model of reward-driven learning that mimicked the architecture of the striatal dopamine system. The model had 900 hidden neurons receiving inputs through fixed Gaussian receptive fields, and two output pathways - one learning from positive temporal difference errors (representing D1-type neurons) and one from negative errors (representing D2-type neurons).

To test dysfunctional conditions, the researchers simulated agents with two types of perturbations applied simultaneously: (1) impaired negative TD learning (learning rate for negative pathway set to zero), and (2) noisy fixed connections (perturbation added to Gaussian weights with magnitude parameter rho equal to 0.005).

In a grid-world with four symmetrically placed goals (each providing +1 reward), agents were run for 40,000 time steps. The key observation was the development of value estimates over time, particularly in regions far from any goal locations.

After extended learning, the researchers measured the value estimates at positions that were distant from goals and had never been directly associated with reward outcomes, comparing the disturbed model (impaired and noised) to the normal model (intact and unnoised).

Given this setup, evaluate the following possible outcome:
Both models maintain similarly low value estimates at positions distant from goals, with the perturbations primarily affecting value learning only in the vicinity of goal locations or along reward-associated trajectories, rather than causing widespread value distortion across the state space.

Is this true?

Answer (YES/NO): NO